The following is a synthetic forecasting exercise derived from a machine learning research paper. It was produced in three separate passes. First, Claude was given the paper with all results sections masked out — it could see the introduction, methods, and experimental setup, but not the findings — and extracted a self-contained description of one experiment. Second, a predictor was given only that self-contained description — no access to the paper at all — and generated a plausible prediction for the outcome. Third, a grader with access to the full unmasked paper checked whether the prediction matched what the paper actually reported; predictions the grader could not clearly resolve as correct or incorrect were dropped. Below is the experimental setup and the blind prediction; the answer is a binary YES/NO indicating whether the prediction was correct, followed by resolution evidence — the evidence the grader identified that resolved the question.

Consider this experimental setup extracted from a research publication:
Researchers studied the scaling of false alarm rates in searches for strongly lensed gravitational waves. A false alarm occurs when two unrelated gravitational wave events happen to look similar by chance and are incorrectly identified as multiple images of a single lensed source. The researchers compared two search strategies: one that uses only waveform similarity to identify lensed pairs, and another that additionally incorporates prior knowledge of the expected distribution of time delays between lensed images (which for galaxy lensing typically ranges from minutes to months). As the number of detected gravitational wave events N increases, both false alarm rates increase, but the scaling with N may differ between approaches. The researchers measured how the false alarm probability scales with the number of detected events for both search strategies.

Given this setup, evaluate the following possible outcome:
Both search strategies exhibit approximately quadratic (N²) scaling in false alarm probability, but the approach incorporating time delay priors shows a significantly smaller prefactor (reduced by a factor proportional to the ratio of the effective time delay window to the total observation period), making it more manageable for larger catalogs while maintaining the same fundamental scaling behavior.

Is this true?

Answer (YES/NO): NO